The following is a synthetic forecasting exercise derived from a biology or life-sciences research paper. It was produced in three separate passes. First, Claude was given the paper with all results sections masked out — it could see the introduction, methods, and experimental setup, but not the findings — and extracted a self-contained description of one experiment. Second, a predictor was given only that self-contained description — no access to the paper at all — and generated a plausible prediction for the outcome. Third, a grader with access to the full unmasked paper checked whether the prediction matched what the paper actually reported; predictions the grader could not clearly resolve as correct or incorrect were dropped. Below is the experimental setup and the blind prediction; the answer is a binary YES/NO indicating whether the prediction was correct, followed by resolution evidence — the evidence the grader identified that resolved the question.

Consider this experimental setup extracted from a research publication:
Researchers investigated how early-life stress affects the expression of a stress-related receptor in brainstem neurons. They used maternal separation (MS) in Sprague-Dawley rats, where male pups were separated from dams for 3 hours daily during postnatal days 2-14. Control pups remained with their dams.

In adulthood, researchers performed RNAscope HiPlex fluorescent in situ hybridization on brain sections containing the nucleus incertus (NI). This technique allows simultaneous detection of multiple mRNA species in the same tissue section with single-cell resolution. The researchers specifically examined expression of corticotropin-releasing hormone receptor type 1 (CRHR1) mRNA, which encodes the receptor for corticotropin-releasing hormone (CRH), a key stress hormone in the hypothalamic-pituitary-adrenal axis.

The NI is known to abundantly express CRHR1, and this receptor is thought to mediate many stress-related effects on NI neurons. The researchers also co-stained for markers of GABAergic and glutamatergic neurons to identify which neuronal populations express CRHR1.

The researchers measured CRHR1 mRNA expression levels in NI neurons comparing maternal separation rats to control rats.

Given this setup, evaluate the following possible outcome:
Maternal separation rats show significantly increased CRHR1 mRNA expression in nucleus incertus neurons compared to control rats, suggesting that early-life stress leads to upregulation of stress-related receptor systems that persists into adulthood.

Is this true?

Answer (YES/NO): YES